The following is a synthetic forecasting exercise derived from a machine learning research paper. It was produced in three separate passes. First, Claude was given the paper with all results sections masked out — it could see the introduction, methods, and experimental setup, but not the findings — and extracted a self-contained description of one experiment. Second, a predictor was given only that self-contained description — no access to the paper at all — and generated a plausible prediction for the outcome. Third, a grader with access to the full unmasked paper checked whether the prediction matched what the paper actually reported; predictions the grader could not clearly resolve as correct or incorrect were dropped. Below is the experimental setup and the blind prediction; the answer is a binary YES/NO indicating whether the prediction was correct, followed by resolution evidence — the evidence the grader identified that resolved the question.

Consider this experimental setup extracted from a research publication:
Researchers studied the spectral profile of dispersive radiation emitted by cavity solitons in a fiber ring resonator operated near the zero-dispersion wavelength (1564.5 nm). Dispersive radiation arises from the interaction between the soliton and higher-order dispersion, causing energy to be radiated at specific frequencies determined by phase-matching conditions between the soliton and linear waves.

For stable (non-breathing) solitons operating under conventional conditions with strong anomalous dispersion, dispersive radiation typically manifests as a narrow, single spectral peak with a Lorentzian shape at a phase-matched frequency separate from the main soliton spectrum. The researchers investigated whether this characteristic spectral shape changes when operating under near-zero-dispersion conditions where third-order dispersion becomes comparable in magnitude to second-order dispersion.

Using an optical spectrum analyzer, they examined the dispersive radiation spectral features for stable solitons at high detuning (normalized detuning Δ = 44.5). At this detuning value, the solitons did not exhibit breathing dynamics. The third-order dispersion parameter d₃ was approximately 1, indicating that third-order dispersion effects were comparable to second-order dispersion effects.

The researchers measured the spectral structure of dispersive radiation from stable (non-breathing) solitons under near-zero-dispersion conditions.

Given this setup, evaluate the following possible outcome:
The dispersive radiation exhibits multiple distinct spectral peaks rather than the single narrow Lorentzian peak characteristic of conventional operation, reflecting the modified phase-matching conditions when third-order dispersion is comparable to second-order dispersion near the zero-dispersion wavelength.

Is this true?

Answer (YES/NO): NO